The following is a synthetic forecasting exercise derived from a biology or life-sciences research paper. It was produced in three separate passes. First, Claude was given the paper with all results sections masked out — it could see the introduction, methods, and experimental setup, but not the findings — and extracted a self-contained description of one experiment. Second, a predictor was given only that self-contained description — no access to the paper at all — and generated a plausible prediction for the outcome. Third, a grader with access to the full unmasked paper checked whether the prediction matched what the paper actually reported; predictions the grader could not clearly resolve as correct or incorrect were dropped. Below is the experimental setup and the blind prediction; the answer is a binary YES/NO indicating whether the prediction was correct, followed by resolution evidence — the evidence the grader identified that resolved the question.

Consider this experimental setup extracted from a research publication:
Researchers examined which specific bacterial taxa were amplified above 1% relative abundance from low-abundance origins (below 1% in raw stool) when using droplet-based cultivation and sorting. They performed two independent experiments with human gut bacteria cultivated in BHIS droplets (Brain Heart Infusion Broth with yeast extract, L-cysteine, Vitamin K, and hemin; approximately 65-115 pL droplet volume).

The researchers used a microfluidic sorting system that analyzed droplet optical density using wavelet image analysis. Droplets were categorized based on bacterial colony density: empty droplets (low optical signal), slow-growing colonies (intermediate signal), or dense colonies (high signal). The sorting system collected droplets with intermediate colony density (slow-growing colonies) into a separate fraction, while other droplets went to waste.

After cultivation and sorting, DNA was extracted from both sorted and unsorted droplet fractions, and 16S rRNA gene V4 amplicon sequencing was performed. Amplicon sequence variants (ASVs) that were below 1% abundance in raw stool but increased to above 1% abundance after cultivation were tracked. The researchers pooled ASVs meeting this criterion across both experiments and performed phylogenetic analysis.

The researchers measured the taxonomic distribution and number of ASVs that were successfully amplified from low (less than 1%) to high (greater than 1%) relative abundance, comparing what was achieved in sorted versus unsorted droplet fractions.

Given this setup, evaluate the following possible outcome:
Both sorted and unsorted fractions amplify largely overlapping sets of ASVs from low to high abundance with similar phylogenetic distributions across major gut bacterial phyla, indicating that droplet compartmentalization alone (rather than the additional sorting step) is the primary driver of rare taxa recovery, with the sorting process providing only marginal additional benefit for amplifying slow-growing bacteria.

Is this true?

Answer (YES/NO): NO